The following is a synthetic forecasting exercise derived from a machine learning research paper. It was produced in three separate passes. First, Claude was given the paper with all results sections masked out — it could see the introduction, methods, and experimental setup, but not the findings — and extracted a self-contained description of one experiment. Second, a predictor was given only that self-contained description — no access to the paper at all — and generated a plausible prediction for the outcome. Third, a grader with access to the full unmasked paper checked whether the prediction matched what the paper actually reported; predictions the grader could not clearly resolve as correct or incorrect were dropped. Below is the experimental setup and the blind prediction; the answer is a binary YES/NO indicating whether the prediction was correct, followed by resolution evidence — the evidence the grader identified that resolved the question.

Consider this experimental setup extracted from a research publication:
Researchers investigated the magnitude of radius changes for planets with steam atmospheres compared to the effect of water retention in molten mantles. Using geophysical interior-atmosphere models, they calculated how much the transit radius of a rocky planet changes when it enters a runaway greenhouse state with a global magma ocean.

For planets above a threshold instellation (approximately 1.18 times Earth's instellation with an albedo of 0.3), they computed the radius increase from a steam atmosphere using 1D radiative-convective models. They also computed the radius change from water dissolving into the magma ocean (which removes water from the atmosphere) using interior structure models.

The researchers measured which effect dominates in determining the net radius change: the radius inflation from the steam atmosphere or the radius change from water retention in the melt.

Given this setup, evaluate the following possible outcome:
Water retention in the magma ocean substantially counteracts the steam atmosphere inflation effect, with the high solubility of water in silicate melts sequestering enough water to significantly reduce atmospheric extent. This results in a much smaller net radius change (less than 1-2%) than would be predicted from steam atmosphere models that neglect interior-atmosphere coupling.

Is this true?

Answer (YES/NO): NO